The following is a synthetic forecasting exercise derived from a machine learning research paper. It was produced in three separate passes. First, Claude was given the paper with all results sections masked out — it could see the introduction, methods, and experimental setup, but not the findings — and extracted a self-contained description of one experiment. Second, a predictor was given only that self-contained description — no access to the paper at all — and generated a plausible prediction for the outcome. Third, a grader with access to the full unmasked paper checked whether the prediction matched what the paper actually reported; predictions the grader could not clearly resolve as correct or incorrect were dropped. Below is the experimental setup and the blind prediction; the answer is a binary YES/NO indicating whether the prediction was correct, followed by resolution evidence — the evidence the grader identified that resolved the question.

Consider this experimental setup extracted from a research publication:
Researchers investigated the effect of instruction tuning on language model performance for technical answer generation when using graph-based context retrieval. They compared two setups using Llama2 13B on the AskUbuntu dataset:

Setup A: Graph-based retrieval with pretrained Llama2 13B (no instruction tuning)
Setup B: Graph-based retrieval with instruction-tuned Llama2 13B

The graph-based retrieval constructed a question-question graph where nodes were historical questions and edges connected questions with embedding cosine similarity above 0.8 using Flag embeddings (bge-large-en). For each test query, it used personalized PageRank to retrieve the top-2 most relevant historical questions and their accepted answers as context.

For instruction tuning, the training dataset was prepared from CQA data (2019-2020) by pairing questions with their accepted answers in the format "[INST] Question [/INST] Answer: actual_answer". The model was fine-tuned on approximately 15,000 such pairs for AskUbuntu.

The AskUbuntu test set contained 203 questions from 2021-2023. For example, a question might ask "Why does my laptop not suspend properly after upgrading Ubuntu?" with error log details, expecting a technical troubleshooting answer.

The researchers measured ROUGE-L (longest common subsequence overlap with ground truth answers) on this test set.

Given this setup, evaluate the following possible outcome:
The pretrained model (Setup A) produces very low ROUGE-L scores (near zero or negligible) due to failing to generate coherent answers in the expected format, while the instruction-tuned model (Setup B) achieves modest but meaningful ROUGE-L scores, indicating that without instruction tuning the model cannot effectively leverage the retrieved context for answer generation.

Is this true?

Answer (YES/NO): NO